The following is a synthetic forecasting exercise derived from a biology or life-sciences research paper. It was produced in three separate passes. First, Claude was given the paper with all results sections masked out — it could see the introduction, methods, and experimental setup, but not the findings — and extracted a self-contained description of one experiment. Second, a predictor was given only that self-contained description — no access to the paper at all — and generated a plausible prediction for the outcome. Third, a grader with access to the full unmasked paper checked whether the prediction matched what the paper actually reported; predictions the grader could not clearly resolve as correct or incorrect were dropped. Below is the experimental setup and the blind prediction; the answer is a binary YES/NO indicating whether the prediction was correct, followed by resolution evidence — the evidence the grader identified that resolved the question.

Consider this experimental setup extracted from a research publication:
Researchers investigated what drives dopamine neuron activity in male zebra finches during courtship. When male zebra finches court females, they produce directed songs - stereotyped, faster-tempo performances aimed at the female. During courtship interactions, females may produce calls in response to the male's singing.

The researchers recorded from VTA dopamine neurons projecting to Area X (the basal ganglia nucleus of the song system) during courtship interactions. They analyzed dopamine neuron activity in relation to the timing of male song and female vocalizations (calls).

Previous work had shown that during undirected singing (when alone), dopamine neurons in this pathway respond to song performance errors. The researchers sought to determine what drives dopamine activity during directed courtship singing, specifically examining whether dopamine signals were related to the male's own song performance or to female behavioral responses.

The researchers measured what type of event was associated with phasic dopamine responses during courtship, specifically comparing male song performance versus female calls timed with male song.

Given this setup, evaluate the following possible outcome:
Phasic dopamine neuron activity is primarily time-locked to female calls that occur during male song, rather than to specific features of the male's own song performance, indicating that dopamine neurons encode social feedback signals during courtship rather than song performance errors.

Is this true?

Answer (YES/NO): YES